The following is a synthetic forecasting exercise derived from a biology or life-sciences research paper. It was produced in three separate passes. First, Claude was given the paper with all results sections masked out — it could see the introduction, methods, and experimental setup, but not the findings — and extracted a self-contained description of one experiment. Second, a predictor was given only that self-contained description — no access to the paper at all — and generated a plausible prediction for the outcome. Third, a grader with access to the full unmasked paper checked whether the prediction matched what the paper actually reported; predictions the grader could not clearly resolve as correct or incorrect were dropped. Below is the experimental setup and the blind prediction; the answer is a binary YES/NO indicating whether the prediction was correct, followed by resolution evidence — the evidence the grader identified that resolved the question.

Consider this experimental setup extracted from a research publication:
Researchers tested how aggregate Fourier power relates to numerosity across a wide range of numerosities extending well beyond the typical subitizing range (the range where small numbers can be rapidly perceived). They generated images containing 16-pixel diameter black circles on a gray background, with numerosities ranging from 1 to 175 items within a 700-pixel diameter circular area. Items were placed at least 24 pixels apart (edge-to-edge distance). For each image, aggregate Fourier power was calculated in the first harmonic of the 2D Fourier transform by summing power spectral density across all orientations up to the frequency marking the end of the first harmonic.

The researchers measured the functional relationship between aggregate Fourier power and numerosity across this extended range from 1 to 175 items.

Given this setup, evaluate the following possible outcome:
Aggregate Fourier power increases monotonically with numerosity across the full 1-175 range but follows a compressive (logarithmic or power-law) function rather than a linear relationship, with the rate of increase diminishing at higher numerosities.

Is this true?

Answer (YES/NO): YES